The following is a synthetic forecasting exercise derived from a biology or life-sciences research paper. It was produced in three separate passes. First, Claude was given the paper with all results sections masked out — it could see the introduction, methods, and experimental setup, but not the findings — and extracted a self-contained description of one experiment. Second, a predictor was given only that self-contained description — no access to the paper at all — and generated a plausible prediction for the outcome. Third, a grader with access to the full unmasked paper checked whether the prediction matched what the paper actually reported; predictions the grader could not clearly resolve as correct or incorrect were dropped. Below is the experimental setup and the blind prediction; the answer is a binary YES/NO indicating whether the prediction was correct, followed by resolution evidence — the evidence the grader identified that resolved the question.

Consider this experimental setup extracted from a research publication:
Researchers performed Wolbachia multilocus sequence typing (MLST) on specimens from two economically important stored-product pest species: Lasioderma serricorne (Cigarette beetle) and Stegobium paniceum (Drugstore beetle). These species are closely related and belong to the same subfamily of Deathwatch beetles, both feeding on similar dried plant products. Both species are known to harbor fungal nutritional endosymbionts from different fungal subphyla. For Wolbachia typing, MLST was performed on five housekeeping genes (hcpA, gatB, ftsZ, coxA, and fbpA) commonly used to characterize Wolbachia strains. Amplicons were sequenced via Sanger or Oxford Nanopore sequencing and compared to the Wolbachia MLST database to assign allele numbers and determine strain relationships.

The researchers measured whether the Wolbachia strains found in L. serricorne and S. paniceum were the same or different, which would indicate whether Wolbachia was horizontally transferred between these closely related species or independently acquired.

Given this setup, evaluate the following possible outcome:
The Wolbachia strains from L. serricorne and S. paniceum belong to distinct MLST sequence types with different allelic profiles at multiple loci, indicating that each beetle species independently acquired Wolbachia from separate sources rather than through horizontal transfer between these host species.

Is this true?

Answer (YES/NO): YES